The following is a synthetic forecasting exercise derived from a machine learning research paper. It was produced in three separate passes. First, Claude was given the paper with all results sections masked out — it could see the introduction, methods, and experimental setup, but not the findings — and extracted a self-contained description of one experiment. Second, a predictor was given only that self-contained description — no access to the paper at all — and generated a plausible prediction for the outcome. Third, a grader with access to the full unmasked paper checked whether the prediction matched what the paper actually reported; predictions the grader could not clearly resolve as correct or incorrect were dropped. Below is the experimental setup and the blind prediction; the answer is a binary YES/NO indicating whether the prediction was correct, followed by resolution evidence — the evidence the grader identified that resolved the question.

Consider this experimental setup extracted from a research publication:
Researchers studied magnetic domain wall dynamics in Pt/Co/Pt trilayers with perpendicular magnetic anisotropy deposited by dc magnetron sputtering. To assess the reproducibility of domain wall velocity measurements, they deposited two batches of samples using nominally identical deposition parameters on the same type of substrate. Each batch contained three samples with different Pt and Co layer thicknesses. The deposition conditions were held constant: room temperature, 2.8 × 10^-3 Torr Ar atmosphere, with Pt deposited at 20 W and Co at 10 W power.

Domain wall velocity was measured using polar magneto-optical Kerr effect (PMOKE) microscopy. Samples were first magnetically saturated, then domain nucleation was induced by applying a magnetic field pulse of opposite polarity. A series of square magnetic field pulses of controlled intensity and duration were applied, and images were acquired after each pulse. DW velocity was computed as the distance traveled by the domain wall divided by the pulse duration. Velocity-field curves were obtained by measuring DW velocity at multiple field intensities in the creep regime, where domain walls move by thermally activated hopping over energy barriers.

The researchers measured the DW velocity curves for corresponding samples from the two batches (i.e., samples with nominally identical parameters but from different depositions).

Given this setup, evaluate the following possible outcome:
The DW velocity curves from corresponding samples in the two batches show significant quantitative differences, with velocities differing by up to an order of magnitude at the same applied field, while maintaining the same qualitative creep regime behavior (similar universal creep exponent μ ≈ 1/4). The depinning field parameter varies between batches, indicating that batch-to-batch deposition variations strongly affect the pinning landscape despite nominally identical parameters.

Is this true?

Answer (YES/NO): NO